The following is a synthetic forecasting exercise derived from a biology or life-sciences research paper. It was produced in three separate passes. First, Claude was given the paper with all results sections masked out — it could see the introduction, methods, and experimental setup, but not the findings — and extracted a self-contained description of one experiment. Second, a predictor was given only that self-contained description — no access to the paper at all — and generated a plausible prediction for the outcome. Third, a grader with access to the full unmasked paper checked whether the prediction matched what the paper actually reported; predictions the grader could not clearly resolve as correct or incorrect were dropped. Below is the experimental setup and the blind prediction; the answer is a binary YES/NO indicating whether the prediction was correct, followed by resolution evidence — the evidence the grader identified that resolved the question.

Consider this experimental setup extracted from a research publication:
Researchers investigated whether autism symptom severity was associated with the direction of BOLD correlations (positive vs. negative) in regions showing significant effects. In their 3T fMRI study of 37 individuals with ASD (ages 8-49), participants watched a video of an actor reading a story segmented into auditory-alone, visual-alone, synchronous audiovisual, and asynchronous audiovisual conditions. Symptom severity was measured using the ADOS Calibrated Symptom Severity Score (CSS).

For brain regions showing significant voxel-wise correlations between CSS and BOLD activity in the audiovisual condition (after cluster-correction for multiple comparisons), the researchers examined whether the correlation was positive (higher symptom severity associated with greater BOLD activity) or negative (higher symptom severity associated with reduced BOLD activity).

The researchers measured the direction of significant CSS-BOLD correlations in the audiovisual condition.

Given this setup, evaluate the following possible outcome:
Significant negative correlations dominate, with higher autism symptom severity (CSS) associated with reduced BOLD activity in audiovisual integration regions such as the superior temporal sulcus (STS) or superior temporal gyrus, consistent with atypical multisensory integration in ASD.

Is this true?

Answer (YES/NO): NO